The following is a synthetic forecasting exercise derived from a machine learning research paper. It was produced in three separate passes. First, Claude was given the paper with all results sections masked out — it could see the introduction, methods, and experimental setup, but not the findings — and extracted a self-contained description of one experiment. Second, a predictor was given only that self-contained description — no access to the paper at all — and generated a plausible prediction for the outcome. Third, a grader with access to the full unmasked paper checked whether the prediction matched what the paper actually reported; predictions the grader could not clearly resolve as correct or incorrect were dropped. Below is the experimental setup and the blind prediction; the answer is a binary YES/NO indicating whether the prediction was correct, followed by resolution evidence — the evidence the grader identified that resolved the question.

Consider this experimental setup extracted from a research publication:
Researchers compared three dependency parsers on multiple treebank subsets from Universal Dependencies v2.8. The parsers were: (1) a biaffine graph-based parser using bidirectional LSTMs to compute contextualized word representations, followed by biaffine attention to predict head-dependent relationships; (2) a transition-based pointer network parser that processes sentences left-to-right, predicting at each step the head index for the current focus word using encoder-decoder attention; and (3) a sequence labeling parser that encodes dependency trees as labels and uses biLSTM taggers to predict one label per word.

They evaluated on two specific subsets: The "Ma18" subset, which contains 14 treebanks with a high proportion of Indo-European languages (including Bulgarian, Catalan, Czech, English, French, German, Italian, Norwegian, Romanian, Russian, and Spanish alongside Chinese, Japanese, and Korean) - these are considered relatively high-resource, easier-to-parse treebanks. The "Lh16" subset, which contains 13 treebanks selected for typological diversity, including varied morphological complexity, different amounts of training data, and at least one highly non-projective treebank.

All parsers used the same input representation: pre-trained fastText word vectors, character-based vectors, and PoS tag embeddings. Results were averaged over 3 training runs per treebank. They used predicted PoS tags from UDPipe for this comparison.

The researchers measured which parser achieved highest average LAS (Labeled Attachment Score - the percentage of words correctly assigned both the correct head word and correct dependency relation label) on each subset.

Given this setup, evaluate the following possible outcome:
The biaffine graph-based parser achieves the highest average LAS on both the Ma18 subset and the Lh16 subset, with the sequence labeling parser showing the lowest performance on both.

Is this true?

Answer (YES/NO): NO